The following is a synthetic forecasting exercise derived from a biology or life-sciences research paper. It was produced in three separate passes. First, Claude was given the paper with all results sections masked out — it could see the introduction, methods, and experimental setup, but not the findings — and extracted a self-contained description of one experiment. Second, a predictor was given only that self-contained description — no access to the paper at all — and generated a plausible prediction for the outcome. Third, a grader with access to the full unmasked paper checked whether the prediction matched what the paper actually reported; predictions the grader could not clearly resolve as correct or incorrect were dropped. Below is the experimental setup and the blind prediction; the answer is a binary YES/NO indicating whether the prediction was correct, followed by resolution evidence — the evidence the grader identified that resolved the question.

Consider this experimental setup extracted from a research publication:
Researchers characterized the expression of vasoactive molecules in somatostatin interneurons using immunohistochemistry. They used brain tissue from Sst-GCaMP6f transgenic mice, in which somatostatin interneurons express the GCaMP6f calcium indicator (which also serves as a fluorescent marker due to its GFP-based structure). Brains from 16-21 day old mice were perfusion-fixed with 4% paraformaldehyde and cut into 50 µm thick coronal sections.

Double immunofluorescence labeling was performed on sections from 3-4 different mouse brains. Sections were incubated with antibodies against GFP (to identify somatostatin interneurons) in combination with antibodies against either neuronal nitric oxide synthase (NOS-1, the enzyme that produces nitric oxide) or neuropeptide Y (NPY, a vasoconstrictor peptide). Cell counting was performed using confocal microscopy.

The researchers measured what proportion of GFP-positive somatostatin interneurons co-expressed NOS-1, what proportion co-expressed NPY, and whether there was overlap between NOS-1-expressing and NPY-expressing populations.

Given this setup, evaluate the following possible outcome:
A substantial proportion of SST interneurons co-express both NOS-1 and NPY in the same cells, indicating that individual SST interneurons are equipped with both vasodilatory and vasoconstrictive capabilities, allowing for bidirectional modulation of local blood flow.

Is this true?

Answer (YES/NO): NO